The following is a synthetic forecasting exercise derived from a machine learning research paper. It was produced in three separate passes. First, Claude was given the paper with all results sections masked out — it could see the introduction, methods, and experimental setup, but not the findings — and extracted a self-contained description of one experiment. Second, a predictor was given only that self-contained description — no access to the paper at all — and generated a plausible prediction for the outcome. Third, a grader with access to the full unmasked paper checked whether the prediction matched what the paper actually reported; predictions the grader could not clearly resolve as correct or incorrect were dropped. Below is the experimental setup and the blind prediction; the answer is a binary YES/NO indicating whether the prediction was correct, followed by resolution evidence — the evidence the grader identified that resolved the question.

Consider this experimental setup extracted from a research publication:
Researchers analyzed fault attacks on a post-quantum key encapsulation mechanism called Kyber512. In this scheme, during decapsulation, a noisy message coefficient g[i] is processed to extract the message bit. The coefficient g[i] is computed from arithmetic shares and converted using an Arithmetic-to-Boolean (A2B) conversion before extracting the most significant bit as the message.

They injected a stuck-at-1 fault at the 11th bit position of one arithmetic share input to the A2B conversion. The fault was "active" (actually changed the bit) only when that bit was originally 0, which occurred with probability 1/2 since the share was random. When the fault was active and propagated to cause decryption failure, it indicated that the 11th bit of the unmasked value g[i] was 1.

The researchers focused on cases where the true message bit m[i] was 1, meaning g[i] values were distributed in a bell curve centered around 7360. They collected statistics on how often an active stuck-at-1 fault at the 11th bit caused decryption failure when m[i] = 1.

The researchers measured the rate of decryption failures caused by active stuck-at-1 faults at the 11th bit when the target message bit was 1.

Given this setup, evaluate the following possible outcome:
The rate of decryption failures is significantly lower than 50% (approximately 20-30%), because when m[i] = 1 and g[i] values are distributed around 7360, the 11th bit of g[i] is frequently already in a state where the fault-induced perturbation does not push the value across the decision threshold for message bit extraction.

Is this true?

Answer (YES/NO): NO